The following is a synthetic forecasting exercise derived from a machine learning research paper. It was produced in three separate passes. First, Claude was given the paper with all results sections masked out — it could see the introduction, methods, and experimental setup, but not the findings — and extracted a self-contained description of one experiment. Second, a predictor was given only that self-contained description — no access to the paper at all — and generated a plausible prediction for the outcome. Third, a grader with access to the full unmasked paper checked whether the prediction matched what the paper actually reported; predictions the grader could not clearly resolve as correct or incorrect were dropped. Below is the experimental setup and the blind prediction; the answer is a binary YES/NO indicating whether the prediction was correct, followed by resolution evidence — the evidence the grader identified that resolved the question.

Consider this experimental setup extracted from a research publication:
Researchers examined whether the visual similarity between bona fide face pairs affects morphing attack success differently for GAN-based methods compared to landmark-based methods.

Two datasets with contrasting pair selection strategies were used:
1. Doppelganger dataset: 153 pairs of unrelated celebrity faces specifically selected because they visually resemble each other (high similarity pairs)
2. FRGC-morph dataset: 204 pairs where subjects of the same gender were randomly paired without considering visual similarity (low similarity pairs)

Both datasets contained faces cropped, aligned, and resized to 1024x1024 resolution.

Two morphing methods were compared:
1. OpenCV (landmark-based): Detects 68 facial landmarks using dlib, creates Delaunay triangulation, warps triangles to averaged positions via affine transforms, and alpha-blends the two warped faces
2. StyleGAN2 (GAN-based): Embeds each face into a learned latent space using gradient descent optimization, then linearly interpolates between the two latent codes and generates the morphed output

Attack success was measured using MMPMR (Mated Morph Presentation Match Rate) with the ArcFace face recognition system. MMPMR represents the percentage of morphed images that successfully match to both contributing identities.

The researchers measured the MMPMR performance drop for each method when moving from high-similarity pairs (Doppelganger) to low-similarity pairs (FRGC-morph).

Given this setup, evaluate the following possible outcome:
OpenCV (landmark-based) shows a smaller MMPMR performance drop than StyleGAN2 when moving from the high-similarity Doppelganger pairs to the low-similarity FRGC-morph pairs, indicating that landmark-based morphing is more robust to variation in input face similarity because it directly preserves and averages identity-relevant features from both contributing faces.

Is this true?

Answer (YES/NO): YES